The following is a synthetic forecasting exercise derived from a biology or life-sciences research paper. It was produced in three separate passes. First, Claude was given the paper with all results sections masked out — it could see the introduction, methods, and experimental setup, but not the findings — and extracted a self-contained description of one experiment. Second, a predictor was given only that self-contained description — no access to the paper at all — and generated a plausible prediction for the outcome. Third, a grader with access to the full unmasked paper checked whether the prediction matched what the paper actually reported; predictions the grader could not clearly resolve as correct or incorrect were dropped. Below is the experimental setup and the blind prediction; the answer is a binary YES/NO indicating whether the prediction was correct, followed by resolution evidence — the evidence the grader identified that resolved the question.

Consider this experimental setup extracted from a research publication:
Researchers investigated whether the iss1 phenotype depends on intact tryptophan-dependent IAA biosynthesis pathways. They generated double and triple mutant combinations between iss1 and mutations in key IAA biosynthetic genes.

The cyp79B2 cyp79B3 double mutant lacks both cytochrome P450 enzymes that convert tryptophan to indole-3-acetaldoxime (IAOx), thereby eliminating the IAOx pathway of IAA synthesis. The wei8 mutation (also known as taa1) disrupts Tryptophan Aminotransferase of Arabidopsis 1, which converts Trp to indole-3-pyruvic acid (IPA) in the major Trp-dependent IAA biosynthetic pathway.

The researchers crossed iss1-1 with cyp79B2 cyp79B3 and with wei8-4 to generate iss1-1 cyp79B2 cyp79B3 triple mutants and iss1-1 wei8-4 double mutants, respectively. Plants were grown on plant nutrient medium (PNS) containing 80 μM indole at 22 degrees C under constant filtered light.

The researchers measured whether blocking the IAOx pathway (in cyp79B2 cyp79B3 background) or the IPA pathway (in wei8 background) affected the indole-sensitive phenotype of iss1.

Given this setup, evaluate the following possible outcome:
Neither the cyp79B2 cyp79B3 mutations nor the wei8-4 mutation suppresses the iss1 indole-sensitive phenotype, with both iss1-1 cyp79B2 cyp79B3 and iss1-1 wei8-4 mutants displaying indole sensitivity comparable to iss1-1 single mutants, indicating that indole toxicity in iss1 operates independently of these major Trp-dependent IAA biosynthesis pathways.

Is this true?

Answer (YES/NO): YES